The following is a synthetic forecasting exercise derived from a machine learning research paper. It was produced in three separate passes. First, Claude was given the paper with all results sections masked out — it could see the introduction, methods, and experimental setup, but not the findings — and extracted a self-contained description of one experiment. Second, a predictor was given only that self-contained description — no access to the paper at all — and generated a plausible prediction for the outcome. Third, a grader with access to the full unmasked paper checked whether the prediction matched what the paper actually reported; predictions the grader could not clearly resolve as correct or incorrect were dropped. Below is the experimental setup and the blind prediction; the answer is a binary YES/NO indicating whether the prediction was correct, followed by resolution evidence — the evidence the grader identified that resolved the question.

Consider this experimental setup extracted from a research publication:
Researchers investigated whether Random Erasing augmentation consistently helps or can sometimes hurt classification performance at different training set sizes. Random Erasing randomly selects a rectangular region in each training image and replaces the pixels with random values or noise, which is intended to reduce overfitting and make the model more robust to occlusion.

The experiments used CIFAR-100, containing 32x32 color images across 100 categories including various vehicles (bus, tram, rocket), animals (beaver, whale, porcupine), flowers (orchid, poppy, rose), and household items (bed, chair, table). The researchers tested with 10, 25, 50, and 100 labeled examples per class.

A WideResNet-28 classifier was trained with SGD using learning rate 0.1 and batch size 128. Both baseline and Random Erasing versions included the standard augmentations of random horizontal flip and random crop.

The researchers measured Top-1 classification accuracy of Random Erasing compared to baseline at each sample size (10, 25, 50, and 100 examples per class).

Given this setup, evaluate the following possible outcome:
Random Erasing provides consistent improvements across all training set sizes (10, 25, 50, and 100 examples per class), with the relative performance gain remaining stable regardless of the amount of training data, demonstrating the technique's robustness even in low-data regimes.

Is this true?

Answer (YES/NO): NO